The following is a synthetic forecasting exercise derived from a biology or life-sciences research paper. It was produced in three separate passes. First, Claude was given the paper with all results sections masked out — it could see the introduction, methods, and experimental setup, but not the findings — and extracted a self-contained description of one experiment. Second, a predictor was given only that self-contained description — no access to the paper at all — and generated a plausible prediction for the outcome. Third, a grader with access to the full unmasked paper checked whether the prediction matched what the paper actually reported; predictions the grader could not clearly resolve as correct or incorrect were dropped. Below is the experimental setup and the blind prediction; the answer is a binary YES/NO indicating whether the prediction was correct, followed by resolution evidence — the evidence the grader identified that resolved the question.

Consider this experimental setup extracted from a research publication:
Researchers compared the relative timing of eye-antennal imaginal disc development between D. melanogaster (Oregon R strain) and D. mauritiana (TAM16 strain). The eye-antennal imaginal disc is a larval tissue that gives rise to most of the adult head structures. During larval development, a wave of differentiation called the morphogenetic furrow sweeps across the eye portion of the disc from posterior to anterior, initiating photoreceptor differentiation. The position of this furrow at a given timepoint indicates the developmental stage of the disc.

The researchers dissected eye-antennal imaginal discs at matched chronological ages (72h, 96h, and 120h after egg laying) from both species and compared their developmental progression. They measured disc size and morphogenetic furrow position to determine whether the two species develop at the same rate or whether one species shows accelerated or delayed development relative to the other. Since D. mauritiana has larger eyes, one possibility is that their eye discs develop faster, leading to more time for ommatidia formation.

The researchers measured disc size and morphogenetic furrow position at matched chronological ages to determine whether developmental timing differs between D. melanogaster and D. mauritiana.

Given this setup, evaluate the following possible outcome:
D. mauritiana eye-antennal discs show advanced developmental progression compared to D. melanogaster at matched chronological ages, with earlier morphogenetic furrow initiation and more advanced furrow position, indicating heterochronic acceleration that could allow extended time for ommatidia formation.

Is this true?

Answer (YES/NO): NO